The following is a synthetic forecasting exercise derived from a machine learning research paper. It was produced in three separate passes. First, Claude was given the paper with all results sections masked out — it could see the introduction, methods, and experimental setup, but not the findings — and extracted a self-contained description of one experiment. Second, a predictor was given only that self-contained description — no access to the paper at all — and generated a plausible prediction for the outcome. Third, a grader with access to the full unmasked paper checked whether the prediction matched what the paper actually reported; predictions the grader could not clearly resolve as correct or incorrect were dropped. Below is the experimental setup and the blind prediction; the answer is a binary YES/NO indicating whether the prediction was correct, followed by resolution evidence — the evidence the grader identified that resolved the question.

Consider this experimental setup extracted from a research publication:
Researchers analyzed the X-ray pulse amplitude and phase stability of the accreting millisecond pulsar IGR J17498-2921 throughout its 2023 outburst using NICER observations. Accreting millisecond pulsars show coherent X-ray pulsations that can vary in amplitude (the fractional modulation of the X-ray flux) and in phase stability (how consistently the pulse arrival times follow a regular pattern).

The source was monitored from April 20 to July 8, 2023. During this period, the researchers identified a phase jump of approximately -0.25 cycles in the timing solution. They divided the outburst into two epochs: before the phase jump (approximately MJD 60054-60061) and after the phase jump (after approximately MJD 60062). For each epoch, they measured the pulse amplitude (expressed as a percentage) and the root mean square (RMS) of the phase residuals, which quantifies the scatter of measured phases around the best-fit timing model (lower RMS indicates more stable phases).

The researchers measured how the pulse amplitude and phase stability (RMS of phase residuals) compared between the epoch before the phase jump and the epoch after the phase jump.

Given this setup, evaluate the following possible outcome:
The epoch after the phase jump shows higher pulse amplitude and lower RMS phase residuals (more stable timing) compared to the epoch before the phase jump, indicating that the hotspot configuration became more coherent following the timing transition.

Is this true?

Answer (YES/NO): YES